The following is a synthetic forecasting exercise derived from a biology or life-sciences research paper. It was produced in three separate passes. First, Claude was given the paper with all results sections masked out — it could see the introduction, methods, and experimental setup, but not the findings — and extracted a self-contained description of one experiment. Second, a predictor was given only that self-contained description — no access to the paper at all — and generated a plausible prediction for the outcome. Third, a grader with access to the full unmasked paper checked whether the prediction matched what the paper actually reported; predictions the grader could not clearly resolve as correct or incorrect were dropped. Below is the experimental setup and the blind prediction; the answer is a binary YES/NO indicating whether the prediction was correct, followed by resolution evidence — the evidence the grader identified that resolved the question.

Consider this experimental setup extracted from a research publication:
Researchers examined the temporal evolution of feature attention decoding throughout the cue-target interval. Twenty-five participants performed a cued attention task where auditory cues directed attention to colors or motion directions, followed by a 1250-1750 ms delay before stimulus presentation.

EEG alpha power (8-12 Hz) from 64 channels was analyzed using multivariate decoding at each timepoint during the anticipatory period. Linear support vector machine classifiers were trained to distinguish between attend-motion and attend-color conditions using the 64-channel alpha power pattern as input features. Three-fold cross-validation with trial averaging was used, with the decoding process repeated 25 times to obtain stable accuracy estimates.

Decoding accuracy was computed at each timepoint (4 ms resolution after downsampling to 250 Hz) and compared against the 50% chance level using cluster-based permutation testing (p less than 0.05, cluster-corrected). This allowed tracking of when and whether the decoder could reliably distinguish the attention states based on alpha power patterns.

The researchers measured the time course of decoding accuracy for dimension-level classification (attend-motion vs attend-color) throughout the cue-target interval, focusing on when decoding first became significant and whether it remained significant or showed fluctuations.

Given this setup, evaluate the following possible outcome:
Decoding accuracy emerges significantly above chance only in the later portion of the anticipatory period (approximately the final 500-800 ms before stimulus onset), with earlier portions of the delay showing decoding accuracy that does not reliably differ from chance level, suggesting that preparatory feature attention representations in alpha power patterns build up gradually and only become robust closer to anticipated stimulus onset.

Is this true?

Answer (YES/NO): NO